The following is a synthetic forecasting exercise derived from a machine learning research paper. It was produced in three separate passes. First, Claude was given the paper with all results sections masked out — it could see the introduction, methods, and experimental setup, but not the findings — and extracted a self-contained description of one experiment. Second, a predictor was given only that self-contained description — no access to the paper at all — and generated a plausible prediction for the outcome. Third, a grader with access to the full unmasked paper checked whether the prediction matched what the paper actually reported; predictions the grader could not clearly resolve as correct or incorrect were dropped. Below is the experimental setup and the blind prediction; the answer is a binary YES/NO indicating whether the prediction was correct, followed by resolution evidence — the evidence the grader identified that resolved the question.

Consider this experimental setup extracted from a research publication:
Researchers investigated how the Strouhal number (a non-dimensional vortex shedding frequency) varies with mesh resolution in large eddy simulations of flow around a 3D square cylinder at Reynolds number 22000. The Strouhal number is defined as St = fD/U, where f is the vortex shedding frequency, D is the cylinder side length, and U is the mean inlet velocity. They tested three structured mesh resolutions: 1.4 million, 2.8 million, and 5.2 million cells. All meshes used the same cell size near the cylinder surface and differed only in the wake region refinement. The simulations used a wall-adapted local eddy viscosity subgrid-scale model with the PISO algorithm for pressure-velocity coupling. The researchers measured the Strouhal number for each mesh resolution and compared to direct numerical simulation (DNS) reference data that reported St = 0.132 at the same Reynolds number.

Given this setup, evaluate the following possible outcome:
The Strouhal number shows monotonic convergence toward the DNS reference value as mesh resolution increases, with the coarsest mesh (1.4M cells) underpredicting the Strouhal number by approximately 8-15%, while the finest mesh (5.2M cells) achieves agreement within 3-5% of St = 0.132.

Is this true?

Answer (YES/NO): NO